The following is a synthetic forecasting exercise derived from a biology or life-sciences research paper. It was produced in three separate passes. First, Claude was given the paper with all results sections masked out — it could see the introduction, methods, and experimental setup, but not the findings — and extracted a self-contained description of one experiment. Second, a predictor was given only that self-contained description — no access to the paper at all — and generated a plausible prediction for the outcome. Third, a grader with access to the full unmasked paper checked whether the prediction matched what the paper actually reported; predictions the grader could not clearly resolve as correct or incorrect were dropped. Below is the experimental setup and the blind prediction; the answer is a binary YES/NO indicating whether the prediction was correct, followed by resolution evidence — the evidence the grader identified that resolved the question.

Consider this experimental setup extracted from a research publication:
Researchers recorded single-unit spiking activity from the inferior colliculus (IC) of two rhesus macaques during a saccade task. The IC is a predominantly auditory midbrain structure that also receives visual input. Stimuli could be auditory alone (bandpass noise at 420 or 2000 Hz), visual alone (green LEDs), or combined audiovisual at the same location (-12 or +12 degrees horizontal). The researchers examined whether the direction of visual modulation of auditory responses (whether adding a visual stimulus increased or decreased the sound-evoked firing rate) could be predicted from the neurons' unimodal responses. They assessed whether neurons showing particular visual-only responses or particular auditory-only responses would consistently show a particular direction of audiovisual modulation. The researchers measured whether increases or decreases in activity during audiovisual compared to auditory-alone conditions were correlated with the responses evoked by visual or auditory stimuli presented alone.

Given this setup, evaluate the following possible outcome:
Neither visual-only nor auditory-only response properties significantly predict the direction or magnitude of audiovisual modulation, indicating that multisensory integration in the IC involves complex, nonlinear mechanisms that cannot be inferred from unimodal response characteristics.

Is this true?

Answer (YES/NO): YES